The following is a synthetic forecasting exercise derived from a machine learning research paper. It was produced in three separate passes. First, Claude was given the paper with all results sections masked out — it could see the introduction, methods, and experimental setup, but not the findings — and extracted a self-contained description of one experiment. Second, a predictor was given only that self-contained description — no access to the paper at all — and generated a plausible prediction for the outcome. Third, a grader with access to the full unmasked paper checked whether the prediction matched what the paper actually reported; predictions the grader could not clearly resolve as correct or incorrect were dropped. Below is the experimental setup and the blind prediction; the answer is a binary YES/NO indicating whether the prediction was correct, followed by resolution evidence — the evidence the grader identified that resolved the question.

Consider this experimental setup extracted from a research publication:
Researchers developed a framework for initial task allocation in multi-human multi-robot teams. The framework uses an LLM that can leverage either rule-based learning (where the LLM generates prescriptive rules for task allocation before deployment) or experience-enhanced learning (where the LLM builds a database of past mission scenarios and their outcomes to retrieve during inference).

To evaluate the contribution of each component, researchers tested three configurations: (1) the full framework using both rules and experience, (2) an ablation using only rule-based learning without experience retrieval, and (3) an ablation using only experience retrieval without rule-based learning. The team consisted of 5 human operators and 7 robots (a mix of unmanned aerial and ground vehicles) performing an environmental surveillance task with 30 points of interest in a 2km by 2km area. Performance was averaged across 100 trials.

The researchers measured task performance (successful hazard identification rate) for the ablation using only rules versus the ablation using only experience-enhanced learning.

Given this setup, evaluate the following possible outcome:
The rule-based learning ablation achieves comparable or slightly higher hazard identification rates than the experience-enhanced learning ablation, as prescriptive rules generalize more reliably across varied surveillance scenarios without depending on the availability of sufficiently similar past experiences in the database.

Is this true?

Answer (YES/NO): YES